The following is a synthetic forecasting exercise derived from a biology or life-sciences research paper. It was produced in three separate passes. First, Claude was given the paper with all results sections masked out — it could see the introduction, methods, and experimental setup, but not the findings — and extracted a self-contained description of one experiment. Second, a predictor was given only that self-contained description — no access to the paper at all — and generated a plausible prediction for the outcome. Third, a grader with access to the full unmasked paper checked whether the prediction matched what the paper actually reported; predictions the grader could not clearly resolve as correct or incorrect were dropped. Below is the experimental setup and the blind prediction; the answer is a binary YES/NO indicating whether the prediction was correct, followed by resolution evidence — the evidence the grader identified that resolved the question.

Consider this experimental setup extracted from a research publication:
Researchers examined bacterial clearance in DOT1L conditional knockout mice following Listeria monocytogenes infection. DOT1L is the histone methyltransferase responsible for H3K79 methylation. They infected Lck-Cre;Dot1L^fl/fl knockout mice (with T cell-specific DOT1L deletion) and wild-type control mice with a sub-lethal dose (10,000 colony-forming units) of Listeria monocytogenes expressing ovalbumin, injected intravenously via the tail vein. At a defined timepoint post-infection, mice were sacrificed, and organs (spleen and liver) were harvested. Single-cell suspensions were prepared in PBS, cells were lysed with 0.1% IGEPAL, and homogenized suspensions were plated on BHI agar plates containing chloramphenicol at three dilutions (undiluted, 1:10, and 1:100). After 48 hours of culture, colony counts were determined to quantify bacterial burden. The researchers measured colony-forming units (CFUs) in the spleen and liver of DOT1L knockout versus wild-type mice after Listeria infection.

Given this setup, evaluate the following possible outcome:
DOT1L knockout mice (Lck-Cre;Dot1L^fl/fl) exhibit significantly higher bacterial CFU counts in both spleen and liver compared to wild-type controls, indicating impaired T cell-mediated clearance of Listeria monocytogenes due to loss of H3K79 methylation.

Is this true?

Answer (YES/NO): YES